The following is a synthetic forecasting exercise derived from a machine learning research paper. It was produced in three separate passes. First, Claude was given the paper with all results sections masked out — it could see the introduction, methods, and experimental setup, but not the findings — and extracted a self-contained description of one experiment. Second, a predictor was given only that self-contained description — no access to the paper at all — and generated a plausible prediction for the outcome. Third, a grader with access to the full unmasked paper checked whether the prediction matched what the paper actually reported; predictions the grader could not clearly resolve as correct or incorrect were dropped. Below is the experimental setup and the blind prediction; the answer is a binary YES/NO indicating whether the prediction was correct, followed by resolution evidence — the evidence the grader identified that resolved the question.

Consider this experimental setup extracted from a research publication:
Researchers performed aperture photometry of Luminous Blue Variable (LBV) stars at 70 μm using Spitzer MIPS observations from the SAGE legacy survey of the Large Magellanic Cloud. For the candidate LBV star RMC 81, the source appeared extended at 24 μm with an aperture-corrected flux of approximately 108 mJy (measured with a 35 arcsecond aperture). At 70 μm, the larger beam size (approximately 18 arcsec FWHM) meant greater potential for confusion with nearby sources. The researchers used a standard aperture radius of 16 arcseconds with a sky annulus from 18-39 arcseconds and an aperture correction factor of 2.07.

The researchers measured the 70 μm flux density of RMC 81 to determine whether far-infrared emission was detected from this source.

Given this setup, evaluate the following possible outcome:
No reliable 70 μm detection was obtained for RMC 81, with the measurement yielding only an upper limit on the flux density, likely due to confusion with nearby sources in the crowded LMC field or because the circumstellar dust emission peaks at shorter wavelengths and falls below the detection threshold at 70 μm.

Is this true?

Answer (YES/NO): NO